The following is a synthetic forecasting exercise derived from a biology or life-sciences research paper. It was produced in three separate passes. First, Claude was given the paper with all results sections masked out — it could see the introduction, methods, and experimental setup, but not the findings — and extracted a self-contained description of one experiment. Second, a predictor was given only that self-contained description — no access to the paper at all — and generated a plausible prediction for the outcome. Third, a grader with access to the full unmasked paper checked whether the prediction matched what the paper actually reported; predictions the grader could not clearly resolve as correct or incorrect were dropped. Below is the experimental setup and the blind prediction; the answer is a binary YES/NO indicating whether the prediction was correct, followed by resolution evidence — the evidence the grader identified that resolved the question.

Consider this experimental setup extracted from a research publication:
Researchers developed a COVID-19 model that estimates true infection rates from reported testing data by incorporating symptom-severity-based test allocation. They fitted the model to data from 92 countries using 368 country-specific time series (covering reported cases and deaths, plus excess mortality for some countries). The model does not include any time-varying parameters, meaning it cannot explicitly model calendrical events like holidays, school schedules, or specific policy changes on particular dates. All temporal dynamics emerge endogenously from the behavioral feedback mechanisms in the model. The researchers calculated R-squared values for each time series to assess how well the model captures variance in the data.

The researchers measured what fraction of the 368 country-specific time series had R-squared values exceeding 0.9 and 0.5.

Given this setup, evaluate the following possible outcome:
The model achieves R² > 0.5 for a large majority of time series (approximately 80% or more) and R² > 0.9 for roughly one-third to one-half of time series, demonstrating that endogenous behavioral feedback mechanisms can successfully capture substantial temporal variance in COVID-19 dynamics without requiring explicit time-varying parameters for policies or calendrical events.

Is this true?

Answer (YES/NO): NO